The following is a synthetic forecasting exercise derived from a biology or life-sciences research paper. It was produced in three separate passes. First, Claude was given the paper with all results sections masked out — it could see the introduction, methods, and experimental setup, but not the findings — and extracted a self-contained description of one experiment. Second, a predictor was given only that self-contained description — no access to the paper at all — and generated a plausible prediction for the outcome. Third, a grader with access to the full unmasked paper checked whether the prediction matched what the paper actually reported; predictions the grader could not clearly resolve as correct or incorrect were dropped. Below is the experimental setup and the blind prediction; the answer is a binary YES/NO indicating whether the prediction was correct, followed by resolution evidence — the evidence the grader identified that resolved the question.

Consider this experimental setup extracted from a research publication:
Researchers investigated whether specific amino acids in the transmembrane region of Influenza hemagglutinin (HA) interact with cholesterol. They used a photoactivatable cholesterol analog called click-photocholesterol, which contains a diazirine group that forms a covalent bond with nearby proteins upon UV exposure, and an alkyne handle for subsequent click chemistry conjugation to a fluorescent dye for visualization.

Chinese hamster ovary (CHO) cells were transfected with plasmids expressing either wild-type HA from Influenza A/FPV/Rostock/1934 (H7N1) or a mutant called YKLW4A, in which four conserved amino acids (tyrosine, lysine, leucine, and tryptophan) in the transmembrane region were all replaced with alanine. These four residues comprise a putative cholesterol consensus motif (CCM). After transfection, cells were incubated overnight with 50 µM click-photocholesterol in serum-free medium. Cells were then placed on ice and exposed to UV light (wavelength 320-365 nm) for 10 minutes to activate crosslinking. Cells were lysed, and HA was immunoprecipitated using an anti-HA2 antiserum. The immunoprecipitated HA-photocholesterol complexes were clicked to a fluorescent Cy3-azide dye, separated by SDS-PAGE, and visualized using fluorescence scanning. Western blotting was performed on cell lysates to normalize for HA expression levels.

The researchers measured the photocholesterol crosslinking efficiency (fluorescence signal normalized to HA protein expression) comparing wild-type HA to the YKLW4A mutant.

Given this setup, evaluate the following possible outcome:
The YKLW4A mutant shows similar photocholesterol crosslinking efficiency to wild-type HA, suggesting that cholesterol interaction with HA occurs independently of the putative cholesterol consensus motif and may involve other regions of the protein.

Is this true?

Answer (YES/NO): NO